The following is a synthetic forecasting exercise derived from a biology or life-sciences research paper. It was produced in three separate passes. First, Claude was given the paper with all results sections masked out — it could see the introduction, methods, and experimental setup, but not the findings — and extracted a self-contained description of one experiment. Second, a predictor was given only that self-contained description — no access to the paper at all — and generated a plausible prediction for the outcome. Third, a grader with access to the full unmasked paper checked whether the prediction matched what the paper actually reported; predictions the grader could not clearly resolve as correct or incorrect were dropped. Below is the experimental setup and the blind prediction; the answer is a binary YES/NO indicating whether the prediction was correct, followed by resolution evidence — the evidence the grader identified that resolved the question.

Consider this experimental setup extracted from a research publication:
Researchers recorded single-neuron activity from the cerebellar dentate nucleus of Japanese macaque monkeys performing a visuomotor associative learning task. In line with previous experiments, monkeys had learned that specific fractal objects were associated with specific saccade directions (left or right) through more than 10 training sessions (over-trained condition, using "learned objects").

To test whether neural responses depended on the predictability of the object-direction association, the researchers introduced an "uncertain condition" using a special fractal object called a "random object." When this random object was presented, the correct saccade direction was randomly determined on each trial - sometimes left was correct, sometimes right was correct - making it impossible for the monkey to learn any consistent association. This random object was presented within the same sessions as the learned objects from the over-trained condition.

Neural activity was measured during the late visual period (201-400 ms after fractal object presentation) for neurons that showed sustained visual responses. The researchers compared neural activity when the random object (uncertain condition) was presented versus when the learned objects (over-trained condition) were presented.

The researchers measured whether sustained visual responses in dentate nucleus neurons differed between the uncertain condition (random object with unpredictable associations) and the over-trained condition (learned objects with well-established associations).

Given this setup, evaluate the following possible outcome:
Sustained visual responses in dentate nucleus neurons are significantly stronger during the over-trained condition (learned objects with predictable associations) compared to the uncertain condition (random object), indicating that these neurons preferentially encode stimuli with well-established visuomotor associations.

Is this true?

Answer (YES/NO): NO